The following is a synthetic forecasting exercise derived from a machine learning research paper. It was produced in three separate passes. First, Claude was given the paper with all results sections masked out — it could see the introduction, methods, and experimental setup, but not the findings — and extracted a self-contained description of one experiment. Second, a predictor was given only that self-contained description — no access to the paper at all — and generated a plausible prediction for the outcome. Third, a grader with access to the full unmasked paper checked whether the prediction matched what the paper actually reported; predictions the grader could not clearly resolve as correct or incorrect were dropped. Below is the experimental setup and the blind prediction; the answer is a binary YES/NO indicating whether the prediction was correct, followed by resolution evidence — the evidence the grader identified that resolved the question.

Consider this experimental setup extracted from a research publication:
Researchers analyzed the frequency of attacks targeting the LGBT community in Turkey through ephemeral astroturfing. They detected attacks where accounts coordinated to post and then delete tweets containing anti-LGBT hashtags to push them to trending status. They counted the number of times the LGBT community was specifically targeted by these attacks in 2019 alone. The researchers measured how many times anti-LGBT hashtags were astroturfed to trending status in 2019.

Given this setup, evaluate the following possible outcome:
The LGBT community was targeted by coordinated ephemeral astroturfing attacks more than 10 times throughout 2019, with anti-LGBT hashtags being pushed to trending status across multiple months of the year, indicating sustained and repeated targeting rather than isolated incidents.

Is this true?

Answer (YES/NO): YES